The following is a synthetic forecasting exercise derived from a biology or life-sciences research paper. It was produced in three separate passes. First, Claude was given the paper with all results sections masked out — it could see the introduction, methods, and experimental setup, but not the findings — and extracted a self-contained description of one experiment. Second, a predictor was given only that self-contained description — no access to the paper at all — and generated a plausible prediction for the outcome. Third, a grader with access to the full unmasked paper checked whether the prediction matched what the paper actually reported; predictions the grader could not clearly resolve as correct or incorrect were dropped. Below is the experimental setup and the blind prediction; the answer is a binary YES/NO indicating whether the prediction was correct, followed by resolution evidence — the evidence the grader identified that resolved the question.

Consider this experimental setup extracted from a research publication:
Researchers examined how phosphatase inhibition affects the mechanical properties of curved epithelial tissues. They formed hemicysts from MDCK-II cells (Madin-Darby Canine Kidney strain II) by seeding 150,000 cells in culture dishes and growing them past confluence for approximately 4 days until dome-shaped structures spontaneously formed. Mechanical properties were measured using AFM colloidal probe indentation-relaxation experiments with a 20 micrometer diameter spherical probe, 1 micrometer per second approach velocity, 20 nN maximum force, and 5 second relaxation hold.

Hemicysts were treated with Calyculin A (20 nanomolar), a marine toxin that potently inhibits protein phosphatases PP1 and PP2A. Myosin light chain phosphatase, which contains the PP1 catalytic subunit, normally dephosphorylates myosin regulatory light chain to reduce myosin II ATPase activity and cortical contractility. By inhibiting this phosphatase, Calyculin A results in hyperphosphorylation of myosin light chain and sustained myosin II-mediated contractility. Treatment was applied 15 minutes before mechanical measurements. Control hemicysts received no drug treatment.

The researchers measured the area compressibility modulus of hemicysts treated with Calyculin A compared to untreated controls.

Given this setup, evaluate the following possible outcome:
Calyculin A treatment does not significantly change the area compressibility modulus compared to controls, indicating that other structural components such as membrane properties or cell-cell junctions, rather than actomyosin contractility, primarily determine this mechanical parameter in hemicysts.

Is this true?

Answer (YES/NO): NO